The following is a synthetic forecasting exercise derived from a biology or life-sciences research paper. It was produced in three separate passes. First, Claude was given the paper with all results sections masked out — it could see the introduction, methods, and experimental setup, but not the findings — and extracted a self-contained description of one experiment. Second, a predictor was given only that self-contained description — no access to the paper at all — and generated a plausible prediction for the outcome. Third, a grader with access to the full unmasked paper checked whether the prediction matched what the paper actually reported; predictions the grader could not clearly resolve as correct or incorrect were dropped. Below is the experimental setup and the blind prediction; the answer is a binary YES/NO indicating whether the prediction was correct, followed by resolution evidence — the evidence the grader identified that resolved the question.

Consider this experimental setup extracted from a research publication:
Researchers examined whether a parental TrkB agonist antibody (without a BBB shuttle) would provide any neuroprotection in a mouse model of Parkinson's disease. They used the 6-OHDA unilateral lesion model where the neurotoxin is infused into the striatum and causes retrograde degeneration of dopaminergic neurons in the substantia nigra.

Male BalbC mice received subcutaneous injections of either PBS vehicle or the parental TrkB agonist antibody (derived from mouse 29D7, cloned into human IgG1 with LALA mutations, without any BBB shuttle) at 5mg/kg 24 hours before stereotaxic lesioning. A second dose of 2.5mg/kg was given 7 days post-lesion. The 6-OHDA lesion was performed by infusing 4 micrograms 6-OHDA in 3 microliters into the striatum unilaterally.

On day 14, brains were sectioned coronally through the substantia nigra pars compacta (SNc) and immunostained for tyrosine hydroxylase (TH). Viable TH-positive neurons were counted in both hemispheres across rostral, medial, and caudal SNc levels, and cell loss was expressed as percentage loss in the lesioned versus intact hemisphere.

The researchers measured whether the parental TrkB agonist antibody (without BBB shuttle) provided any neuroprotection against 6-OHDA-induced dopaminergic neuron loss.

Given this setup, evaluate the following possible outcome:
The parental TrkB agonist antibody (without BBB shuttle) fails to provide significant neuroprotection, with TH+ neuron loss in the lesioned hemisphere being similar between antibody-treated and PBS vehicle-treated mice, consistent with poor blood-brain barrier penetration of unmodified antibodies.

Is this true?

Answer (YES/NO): YES